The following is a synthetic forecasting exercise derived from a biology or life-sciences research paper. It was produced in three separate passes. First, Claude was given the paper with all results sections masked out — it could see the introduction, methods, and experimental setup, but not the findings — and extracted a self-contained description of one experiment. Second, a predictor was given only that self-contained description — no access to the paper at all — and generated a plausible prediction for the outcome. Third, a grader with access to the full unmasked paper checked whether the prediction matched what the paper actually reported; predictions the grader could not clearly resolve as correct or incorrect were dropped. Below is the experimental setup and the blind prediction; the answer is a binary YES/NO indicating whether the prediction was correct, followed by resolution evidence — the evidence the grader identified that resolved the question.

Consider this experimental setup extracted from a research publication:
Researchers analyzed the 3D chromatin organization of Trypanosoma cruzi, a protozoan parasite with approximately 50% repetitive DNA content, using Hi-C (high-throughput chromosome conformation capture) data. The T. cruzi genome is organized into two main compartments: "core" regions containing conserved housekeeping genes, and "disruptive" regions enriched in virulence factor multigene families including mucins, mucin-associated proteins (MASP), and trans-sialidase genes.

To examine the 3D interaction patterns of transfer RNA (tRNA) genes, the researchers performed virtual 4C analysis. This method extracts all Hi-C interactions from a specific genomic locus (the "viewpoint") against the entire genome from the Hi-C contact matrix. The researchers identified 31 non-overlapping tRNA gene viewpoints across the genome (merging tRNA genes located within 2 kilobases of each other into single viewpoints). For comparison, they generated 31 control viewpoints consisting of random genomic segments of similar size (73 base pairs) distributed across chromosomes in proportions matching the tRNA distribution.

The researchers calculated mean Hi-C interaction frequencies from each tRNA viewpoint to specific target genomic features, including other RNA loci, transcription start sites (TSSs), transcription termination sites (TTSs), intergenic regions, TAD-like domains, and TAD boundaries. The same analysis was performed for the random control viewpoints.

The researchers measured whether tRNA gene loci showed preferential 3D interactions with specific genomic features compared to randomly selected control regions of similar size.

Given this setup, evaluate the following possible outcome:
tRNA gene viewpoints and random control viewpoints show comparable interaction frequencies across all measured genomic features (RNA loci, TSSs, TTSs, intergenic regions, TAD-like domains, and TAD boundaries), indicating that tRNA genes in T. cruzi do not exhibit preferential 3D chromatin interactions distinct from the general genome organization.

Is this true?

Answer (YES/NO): NO